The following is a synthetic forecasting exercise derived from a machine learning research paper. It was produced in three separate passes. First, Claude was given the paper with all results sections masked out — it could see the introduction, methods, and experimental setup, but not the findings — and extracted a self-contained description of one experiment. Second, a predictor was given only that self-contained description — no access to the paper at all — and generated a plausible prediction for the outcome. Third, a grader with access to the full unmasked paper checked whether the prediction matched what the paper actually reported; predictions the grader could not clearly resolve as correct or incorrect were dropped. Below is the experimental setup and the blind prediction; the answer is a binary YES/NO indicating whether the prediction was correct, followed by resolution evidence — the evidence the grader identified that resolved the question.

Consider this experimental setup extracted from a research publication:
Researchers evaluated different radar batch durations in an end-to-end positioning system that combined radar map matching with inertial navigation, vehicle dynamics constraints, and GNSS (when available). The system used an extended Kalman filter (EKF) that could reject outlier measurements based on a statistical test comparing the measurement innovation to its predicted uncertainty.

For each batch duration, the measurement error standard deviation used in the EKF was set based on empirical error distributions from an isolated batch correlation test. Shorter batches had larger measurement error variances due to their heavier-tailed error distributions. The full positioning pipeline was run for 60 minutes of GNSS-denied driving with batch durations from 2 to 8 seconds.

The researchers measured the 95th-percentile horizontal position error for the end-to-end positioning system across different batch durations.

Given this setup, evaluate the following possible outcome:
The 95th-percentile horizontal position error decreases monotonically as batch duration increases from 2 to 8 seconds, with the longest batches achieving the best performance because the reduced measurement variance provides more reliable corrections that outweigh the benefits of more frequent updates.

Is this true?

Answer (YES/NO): NO